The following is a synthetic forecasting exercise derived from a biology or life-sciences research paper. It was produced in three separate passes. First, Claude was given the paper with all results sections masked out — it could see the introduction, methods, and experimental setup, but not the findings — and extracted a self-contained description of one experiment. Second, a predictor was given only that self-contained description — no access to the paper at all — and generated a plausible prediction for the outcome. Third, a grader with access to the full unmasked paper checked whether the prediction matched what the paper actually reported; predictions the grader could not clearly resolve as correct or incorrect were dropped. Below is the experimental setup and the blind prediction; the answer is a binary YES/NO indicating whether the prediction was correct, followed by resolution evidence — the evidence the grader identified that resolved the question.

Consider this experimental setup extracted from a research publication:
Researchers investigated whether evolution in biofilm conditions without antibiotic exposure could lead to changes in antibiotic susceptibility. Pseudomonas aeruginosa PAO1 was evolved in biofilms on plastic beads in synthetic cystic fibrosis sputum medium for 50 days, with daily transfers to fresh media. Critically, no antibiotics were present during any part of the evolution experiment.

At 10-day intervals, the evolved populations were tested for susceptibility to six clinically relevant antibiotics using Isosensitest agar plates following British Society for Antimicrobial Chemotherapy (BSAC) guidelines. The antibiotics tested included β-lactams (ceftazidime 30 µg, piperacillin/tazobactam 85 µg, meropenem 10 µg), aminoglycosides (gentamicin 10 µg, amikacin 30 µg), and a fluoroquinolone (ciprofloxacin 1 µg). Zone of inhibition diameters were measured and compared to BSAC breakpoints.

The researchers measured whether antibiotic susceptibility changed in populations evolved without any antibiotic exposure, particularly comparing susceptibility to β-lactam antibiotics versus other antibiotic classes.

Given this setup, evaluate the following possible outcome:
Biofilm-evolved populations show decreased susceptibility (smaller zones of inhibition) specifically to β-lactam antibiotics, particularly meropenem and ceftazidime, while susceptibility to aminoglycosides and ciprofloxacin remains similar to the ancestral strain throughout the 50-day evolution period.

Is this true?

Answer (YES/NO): YES